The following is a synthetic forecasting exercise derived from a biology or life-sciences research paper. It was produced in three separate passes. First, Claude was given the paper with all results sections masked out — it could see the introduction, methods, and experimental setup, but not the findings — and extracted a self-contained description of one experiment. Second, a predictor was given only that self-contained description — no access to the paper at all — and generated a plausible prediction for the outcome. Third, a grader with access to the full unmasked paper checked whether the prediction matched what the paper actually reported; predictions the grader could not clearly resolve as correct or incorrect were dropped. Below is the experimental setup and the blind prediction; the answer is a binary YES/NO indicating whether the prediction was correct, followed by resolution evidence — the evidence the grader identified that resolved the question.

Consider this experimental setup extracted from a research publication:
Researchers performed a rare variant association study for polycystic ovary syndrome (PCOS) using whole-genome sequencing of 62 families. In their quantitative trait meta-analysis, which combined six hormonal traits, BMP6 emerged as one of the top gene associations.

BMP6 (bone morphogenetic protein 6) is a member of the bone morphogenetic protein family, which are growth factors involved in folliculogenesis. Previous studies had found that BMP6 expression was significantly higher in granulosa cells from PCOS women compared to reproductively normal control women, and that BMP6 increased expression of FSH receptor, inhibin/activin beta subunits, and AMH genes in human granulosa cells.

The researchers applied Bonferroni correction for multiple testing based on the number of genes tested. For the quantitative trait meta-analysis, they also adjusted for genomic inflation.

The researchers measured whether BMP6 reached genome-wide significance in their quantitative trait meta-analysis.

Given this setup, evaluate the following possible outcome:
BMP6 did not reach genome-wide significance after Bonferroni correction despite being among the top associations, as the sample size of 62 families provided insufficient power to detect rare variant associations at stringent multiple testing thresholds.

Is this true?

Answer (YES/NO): YES